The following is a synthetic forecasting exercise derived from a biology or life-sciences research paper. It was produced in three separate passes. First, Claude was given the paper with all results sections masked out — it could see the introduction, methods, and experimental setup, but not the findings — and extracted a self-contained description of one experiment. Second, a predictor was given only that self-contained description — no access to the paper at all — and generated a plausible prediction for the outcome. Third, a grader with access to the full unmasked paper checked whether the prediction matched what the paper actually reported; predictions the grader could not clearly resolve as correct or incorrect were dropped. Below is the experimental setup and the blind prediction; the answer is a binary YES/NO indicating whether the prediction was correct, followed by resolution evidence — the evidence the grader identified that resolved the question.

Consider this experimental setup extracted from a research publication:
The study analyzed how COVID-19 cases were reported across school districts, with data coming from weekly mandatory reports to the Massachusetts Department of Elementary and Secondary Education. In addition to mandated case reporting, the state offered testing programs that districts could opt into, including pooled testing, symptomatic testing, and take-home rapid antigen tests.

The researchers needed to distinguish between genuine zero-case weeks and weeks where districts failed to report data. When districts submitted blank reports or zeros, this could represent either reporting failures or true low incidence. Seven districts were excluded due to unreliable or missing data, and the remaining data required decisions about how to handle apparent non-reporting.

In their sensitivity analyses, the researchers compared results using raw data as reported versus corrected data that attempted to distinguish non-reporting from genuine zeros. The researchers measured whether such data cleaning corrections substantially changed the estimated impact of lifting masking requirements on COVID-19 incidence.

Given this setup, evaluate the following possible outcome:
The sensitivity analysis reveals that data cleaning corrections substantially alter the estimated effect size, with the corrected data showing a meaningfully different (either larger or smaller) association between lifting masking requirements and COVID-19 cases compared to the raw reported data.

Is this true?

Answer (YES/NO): NO